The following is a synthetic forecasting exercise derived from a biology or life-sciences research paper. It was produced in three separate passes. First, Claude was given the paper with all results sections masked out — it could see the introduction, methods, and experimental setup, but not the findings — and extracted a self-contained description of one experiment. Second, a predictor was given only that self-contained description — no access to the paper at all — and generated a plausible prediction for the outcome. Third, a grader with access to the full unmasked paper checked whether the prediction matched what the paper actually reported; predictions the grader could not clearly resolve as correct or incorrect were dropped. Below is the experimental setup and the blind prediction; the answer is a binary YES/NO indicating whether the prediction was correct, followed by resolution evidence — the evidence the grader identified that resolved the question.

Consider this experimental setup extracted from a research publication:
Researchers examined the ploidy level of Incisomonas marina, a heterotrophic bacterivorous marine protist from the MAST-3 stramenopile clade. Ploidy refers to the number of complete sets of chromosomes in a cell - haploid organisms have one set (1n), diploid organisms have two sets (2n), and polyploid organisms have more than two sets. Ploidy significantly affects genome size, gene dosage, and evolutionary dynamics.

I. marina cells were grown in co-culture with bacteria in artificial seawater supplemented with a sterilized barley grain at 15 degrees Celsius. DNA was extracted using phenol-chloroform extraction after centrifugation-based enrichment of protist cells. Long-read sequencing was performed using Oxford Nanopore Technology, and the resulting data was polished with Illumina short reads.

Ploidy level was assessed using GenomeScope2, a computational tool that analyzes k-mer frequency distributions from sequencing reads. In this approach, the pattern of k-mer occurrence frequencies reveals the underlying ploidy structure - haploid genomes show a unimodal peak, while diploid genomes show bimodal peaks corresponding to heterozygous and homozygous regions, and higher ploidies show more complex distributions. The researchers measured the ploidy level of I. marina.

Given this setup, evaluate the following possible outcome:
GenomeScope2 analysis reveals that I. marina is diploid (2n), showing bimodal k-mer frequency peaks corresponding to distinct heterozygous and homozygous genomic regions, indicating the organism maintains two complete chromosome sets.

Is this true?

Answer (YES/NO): NO